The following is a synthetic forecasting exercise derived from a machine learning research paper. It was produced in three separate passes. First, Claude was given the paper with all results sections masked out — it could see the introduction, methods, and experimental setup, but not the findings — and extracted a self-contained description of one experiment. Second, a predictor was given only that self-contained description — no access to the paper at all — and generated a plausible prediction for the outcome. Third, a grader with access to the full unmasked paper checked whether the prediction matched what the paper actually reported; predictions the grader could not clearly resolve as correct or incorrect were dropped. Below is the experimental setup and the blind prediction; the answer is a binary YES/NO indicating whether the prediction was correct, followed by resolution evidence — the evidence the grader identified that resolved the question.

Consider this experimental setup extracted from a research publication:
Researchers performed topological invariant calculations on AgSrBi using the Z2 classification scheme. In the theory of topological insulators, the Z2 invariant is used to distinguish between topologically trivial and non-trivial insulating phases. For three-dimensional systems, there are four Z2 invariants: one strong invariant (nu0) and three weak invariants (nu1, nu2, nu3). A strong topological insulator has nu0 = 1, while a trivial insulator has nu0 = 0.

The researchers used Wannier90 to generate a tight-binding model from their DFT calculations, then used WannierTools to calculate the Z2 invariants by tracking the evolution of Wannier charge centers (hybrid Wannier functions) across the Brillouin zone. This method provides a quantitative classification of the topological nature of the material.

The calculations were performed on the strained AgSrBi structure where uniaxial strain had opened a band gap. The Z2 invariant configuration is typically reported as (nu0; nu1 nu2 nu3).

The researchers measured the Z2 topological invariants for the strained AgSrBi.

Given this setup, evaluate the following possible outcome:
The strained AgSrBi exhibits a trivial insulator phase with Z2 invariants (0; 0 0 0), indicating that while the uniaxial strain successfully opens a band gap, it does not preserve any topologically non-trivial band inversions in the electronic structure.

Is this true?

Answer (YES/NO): NO